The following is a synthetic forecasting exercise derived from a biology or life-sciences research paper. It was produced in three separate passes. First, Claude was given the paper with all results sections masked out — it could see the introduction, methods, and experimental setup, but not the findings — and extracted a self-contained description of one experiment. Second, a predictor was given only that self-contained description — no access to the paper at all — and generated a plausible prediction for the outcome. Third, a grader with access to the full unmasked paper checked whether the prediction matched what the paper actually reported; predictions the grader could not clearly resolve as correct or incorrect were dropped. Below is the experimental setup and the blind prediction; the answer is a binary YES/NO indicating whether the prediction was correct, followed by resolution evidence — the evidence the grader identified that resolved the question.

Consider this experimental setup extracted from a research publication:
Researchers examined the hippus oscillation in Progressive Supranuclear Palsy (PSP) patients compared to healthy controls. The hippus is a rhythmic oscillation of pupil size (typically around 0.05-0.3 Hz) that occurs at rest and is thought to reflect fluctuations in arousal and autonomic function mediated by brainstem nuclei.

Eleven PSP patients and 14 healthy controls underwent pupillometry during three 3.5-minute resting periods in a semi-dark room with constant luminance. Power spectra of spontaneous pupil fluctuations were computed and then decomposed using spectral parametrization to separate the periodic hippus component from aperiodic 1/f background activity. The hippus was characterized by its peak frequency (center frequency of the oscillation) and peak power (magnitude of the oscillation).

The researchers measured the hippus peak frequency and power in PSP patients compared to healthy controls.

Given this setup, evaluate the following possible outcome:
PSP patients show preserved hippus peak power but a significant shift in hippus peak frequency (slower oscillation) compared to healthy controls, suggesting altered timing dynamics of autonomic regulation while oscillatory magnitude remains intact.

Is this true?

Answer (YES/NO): YES